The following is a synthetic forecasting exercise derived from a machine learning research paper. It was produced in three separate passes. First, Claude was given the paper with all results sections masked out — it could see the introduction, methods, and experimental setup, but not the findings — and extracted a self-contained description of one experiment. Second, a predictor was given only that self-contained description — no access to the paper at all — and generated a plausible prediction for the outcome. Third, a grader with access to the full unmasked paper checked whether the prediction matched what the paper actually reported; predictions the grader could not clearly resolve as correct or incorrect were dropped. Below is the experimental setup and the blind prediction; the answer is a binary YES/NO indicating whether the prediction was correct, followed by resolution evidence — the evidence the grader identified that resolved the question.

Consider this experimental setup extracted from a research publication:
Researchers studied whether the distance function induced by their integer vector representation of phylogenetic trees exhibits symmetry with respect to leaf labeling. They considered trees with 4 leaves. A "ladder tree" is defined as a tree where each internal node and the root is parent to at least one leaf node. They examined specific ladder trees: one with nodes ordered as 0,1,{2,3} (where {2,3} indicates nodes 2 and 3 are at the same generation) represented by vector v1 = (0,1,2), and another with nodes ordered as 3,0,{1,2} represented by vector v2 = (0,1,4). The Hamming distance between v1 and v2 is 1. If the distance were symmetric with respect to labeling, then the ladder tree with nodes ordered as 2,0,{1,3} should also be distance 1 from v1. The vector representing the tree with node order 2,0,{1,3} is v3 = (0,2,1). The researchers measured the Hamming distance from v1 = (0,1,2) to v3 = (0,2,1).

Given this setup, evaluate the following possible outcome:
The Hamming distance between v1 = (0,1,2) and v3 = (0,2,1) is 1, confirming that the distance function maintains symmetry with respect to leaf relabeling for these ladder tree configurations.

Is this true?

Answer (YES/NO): NO